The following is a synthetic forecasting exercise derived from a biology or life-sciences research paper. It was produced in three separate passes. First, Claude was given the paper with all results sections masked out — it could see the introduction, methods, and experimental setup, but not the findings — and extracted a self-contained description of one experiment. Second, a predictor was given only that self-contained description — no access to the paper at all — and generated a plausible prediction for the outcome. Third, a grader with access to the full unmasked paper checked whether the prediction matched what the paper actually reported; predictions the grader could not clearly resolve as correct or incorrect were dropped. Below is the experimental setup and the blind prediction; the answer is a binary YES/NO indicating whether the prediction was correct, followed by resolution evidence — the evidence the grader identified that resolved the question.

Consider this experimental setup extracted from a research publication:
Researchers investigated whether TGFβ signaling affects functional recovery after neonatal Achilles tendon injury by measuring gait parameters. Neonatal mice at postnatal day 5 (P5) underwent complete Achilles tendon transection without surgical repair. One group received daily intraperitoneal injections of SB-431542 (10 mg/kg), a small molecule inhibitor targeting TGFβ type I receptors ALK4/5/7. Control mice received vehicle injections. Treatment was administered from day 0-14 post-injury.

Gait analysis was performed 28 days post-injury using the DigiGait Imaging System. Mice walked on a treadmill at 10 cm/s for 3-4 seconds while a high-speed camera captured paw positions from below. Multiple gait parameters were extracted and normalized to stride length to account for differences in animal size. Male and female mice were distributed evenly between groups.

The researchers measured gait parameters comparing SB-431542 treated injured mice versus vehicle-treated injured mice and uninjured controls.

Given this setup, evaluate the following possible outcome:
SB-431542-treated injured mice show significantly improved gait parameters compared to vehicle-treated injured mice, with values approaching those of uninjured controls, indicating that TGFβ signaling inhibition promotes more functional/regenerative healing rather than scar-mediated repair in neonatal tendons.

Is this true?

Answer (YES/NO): NO